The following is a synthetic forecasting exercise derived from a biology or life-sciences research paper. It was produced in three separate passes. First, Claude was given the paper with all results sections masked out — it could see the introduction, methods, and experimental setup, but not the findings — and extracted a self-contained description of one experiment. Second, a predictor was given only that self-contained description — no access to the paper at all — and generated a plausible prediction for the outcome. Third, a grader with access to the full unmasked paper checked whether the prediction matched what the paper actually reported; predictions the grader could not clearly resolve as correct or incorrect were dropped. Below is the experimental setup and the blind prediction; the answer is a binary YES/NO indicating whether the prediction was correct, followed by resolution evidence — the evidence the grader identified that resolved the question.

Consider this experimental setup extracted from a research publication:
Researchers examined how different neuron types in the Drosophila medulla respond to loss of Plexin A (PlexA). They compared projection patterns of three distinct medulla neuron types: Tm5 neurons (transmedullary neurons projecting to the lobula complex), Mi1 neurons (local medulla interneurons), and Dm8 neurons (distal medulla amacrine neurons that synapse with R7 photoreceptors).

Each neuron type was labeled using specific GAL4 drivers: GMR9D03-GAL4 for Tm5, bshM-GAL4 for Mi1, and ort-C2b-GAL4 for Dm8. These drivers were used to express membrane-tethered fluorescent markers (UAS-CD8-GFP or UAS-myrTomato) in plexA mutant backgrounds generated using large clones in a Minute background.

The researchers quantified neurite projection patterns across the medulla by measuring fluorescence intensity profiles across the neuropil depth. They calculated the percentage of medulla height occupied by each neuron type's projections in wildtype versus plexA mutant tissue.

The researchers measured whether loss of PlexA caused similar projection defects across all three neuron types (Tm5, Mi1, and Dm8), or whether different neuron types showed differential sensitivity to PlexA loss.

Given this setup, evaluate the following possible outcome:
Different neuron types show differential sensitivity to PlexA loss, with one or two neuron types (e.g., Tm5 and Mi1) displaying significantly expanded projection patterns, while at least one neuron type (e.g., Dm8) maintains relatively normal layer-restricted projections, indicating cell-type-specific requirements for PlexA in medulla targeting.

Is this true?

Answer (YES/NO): NO